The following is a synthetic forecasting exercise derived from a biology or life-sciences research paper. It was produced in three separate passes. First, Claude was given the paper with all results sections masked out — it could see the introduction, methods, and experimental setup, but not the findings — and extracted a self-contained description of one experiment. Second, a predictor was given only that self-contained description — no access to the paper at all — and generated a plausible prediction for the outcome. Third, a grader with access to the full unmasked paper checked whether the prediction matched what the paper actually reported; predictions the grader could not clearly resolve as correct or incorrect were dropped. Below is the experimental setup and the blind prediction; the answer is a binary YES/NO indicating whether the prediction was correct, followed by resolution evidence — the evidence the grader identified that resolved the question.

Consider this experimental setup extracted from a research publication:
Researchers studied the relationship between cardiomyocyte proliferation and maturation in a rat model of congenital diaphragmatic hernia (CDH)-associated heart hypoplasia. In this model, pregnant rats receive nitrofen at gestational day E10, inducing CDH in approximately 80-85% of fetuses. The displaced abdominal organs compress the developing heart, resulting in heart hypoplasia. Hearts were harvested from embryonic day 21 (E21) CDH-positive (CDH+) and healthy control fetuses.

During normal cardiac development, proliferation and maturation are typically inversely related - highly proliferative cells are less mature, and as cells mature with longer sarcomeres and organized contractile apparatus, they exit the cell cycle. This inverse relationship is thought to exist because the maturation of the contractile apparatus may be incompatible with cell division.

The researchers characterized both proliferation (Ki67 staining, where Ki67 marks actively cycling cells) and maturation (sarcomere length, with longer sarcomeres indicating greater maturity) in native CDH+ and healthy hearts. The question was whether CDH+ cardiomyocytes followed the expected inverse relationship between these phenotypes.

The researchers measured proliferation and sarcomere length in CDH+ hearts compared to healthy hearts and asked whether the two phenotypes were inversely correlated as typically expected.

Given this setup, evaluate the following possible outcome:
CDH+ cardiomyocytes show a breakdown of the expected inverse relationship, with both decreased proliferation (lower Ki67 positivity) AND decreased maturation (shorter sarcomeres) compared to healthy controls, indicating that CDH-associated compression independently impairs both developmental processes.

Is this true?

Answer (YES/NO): YES